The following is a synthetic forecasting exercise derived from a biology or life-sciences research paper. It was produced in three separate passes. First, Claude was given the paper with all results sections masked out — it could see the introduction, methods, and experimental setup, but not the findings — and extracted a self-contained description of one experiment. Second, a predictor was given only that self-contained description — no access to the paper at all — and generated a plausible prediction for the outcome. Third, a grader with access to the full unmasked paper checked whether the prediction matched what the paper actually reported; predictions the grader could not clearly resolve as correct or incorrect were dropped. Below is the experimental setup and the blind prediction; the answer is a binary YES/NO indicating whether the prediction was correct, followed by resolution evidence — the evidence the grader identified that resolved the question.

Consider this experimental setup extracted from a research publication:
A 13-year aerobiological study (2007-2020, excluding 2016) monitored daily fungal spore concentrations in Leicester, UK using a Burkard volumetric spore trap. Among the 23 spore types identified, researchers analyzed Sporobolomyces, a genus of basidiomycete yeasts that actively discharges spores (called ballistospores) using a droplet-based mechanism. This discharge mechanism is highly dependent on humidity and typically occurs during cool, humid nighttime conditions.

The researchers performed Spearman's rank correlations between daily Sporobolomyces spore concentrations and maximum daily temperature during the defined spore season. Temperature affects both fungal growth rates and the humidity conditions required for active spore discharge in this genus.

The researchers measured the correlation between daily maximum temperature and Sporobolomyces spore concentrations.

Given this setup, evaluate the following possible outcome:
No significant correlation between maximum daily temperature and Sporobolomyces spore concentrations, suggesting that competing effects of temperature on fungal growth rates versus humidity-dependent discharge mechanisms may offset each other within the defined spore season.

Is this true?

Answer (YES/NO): NO